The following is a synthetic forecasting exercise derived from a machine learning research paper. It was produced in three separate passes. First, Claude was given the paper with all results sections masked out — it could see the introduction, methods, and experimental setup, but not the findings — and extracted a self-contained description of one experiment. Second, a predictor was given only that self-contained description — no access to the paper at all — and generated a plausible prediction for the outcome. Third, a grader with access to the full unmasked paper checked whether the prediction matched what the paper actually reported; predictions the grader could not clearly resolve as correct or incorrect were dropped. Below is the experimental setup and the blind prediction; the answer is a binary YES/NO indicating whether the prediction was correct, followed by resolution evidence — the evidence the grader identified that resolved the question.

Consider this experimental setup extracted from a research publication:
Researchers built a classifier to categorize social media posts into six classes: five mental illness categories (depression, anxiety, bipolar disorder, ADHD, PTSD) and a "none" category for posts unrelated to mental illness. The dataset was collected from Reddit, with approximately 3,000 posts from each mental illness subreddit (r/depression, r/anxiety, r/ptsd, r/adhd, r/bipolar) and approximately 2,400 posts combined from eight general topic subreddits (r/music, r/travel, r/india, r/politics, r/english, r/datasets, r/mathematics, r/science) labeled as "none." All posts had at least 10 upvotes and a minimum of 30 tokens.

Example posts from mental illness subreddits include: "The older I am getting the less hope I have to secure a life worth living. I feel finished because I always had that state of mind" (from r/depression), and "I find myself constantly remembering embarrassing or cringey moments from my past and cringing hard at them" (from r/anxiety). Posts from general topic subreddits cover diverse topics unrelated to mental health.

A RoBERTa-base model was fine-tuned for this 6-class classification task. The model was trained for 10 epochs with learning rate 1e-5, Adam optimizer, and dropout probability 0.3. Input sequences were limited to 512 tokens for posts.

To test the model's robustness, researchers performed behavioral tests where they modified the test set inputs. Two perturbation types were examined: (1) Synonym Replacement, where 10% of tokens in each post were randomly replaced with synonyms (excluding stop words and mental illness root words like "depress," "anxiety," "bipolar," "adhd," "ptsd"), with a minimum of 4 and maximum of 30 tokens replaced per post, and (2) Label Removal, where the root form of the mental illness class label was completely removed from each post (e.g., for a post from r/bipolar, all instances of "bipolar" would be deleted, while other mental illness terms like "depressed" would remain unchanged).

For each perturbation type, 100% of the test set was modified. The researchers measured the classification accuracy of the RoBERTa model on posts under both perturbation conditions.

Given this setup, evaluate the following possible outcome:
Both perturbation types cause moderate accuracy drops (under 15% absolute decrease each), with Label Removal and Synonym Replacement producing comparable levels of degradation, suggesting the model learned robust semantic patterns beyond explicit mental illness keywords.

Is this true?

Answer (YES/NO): NO